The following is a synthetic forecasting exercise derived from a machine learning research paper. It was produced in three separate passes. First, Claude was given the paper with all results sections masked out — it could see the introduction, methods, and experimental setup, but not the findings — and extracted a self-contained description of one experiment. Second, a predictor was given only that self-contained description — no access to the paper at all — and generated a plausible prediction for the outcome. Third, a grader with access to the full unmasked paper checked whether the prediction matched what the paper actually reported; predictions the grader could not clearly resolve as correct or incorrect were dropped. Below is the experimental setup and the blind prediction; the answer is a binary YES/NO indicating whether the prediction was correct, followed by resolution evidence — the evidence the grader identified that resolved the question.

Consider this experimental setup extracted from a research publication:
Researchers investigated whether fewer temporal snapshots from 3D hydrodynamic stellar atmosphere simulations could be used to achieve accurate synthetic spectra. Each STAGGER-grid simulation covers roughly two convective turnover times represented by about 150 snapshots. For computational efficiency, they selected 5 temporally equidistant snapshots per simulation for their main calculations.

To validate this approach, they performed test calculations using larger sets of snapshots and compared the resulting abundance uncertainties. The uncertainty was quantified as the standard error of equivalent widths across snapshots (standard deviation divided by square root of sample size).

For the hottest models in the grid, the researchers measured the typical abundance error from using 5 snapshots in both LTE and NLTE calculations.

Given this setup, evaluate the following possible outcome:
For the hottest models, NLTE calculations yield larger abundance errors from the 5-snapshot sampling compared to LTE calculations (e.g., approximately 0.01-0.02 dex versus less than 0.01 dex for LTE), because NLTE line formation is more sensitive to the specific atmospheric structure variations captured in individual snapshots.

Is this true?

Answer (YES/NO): NO